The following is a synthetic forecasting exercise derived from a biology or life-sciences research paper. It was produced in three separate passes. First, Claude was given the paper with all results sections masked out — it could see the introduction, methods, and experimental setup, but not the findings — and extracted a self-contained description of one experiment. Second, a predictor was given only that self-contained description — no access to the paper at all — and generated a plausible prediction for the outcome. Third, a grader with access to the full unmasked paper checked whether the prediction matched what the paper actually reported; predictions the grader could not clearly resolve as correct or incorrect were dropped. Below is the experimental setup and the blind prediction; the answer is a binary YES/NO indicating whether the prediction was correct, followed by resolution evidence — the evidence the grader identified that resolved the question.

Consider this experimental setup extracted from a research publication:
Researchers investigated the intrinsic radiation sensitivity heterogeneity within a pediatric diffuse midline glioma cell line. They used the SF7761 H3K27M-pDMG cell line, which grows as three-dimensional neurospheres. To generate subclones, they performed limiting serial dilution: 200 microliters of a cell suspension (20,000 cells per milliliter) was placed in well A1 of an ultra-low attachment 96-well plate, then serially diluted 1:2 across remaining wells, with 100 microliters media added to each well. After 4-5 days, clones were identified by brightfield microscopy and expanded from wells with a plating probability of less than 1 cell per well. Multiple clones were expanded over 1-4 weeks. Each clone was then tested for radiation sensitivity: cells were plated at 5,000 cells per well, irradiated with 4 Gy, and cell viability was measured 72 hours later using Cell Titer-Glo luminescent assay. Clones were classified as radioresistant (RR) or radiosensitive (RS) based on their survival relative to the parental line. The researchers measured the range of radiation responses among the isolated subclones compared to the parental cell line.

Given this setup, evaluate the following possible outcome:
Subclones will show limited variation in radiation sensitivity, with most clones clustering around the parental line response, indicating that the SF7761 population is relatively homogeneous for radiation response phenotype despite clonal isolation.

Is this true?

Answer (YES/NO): NO